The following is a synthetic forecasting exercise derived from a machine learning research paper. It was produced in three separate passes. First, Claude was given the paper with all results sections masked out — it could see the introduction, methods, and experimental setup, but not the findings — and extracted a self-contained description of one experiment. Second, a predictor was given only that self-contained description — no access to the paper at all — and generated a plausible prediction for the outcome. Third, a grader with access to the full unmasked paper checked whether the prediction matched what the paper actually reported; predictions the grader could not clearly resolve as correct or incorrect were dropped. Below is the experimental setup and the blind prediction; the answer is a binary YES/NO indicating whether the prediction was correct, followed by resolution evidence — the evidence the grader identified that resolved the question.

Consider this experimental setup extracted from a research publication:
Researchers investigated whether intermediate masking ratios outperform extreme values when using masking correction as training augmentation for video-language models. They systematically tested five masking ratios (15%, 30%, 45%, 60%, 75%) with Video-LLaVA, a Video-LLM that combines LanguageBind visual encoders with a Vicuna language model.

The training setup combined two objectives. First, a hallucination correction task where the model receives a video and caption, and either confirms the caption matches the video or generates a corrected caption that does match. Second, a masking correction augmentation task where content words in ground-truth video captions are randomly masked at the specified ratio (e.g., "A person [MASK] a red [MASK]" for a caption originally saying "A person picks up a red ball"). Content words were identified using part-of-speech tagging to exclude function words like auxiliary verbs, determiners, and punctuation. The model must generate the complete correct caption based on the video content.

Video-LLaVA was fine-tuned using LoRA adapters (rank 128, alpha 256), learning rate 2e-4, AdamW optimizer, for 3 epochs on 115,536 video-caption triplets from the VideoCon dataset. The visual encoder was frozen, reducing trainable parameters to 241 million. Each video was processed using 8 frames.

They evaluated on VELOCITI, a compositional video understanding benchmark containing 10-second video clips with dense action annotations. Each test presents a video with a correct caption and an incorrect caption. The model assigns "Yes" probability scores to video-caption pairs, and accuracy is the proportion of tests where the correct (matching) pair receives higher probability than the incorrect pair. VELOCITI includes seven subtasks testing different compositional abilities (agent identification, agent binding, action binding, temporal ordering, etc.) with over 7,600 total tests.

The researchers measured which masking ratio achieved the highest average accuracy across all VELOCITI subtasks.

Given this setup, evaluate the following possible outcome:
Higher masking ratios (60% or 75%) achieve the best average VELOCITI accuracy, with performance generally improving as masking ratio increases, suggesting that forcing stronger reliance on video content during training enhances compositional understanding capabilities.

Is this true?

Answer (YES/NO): NO